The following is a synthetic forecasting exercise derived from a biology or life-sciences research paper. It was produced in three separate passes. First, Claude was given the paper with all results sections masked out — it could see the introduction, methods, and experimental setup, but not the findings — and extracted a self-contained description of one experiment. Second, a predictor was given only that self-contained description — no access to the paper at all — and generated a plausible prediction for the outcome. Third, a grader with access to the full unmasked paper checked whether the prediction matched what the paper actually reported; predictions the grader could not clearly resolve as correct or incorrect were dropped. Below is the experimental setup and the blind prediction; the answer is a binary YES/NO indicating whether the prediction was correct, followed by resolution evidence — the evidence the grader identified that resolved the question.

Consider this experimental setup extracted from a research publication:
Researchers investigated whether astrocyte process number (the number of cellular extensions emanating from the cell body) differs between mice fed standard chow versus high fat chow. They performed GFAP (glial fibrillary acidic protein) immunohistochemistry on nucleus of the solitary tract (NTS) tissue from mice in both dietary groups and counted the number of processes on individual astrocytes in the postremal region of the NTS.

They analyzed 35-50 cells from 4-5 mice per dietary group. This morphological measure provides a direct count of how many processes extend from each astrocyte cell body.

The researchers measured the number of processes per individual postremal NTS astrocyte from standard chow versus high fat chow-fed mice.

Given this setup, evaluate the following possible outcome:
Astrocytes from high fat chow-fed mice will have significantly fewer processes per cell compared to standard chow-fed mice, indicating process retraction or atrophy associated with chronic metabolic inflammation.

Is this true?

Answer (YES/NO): NO